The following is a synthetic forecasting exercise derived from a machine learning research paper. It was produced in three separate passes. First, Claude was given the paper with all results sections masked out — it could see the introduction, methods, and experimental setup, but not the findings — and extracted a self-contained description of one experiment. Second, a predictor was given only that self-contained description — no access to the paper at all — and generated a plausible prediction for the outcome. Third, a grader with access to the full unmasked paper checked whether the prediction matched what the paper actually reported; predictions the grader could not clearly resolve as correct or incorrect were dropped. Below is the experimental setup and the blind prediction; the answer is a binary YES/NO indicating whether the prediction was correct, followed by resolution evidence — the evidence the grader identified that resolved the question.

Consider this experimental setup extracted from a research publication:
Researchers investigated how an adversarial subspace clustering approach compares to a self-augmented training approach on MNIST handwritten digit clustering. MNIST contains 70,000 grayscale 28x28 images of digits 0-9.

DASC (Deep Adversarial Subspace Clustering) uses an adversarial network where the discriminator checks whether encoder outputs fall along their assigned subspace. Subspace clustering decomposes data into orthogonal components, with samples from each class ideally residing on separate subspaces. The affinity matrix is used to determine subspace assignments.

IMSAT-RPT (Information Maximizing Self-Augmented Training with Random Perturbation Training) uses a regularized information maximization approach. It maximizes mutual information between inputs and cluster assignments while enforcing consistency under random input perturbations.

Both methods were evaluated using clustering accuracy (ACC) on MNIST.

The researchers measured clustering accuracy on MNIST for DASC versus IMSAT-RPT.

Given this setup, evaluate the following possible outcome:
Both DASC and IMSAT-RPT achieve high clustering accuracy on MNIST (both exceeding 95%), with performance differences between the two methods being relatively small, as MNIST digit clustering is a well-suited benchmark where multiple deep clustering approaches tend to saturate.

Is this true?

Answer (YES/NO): NO